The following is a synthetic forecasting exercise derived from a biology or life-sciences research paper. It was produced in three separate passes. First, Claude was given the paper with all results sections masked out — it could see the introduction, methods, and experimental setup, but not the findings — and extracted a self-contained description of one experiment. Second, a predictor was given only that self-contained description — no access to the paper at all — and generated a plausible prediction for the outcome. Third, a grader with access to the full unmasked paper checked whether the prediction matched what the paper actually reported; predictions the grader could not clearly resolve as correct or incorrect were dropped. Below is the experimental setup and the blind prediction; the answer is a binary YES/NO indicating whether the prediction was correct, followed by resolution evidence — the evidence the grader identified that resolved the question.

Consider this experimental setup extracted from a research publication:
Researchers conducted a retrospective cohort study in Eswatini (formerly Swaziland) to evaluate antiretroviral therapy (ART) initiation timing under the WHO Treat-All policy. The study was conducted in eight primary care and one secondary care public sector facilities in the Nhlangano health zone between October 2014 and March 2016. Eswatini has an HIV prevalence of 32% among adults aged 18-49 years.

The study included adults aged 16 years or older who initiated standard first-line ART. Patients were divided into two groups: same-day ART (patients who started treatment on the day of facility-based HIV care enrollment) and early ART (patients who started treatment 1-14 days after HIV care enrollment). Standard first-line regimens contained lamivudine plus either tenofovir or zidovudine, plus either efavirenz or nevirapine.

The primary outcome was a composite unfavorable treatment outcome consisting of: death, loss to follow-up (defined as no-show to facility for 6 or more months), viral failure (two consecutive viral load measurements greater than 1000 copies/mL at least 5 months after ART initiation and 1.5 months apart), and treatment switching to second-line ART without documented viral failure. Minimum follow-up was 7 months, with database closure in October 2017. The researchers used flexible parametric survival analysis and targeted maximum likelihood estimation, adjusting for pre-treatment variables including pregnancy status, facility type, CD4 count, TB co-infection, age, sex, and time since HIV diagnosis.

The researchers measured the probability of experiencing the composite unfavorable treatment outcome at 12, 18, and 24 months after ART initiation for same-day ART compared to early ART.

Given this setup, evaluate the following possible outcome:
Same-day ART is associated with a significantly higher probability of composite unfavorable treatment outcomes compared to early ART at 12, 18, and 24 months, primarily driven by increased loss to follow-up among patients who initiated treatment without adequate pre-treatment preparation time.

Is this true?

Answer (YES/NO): NO